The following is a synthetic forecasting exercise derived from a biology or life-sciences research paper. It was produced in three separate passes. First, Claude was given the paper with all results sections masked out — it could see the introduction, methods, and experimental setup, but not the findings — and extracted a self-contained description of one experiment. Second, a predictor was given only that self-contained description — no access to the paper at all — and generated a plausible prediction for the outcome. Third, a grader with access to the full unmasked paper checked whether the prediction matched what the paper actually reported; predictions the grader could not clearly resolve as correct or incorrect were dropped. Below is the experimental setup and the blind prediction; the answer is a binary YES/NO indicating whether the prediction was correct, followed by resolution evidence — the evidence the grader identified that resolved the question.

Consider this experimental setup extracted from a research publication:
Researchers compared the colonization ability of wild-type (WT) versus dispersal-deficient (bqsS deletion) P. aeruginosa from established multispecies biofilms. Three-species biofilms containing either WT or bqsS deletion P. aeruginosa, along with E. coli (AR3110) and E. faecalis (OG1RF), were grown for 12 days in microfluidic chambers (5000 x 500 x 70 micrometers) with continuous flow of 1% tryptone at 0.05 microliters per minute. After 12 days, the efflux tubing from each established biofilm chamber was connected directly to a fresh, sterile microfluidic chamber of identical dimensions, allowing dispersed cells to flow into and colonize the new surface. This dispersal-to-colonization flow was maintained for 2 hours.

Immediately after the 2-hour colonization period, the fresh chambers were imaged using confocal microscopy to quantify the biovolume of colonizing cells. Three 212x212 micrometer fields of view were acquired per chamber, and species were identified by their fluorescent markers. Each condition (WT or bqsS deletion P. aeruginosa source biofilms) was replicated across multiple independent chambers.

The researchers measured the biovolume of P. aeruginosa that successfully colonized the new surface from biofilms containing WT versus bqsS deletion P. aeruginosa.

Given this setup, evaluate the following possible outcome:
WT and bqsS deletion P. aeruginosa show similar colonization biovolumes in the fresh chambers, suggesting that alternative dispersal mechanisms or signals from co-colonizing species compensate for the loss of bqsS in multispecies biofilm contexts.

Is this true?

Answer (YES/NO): NO